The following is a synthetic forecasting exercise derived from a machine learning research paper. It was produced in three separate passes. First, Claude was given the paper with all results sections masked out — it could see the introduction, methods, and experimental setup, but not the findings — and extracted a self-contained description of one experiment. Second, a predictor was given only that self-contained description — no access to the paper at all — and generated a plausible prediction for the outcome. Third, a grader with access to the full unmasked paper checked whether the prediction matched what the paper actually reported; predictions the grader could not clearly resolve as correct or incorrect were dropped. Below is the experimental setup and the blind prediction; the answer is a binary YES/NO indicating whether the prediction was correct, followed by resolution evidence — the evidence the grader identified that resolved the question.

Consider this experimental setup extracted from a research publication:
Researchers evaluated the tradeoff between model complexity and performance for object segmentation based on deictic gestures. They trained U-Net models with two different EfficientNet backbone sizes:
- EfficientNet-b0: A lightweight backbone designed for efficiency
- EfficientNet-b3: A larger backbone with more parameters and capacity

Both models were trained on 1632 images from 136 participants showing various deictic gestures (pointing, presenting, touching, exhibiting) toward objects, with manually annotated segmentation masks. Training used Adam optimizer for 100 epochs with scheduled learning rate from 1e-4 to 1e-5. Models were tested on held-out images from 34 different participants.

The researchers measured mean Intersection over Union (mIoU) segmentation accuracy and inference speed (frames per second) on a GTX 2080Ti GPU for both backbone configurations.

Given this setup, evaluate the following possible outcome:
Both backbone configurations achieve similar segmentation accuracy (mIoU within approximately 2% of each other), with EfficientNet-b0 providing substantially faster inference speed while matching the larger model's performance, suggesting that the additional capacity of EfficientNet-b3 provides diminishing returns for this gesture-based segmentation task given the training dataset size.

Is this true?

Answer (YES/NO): NO